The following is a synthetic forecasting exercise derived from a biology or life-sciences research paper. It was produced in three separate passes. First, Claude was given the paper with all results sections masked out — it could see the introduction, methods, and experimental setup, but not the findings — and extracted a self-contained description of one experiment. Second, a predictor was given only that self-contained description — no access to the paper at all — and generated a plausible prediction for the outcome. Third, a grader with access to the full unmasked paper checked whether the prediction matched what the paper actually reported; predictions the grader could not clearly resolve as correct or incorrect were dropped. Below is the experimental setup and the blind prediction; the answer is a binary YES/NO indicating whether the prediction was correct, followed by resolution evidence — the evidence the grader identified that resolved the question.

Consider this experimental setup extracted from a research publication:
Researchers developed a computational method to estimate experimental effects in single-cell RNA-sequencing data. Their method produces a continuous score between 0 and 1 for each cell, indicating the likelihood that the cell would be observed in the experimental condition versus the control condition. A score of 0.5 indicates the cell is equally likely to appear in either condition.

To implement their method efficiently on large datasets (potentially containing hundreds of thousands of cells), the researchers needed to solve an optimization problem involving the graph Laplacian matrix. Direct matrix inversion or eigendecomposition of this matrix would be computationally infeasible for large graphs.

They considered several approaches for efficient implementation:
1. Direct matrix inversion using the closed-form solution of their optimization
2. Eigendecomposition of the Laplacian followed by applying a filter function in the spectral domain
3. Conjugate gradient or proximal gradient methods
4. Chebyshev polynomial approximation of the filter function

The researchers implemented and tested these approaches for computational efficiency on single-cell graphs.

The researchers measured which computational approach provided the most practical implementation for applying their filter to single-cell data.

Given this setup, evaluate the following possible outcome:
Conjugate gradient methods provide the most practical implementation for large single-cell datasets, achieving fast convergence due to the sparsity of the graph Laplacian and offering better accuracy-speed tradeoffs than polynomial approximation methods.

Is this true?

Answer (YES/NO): NO